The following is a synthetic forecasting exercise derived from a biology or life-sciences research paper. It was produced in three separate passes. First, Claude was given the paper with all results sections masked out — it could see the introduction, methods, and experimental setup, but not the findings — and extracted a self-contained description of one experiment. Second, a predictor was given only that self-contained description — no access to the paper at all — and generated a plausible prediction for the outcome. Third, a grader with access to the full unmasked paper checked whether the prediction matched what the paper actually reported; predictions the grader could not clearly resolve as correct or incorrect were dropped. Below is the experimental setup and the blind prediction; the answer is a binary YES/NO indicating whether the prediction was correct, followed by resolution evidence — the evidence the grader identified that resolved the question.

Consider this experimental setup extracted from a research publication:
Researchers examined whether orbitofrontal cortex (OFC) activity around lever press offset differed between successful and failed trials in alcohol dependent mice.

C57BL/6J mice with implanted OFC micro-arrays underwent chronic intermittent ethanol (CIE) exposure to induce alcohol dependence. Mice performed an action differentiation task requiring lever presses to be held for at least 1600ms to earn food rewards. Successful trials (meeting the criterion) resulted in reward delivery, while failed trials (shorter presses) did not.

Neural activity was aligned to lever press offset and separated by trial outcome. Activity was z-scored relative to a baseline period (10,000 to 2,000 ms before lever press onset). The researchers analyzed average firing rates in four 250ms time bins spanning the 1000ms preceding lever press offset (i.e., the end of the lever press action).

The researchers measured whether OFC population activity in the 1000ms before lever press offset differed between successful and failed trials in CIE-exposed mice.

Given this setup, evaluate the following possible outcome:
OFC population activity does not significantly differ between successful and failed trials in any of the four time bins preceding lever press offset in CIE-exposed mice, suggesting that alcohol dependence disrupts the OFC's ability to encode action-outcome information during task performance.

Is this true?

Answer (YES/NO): NO